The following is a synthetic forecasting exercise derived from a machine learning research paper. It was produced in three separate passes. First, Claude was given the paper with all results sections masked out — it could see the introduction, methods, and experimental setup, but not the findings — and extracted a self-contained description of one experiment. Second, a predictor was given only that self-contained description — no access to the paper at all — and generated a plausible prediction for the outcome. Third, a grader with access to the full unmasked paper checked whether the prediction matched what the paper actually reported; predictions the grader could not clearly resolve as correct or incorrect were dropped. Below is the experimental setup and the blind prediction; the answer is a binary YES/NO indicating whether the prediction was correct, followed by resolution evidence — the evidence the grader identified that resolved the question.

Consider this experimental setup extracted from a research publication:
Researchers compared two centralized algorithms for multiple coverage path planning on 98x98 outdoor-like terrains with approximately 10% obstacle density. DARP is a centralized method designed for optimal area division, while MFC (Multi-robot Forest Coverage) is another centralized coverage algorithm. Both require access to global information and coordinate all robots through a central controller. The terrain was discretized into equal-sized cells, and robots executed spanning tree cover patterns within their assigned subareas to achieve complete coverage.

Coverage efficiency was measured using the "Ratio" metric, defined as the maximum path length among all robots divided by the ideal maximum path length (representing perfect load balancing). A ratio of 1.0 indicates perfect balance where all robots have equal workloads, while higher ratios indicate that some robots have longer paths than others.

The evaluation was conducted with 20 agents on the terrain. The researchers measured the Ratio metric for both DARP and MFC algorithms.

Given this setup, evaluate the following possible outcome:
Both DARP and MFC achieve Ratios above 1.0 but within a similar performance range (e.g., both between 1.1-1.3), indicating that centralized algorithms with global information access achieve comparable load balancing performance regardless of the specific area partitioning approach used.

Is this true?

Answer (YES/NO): NO